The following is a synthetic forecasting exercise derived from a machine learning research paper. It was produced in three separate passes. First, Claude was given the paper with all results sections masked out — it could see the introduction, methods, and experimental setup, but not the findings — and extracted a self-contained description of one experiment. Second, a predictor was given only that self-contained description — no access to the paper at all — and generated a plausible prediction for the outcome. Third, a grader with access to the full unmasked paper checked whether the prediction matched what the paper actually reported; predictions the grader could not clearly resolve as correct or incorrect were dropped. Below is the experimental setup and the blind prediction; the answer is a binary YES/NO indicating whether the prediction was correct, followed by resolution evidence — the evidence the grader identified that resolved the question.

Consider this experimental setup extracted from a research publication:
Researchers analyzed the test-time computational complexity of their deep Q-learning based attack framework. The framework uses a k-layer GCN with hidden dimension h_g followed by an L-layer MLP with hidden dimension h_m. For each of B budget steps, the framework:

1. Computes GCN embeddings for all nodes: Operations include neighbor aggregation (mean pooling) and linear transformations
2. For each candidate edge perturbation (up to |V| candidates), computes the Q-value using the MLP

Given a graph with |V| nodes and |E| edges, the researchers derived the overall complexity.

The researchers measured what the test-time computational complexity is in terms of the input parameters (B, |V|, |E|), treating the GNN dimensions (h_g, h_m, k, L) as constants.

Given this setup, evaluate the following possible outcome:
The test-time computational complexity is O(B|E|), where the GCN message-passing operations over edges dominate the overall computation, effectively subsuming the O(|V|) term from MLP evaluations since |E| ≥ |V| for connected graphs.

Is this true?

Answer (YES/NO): NO